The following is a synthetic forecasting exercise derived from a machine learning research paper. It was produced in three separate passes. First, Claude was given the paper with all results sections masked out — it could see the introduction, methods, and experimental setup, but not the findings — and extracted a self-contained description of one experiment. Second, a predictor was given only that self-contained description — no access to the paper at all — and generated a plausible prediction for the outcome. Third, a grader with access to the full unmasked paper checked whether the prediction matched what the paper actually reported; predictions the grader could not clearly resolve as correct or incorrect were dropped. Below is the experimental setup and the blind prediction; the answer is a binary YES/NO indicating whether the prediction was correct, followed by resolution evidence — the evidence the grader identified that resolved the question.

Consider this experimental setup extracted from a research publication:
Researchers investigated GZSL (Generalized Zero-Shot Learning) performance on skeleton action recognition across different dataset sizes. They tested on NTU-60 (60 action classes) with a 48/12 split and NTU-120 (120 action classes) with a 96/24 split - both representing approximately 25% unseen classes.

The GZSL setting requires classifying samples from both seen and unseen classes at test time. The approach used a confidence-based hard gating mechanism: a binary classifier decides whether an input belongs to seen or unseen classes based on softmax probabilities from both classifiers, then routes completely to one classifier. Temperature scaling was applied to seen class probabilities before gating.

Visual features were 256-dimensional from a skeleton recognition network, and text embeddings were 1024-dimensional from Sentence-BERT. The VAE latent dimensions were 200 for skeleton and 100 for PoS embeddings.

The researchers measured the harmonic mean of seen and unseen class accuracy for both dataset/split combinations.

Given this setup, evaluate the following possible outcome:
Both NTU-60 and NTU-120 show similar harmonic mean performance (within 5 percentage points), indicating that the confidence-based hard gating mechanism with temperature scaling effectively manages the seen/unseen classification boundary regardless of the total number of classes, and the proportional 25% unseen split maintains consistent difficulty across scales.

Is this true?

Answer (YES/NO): YES